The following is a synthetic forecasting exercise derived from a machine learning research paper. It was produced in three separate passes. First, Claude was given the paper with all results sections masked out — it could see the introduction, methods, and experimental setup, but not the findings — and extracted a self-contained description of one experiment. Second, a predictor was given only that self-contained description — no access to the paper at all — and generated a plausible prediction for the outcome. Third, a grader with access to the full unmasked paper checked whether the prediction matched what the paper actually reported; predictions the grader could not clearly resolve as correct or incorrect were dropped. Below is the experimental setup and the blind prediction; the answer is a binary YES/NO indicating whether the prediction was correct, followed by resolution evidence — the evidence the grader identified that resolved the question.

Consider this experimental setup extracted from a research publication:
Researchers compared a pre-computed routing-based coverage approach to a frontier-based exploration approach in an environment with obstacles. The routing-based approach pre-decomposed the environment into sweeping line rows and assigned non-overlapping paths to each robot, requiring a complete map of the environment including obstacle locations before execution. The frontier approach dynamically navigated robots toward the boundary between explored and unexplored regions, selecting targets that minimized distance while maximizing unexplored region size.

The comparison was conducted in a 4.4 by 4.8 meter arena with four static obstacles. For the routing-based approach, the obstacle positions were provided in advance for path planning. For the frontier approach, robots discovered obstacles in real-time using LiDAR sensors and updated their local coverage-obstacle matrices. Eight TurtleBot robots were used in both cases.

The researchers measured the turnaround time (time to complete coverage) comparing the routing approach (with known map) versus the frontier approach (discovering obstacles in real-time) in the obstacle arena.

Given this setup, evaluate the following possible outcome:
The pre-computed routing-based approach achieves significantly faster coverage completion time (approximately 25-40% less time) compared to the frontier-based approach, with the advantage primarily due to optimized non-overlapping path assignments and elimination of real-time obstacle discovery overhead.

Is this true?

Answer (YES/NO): NO